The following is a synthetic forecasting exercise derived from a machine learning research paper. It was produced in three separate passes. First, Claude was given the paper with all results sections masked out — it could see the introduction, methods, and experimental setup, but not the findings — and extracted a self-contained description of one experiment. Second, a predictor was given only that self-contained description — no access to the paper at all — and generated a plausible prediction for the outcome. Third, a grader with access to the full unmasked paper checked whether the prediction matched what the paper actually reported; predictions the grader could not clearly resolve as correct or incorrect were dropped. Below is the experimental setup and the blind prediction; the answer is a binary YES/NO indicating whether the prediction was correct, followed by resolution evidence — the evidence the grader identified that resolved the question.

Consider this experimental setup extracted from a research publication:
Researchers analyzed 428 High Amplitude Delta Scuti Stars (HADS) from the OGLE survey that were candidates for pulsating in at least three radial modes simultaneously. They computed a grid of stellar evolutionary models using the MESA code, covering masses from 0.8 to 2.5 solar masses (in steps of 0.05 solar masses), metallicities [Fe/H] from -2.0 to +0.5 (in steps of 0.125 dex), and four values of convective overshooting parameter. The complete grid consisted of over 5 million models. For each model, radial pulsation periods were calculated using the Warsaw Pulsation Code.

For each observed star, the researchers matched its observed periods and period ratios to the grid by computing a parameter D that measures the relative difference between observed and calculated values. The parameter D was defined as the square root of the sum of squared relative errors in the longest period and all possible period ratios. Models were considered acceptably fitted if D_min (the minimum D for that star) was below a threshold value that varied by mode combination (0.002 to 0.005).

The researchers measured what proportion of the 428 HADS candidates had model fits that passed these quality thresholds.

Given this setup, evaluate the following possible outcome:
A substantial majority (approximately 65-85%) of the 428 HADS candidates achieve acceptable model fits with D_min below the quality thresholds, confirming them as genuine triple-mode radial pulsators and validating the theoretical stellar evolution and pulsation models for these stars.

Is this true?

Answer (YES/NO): NO